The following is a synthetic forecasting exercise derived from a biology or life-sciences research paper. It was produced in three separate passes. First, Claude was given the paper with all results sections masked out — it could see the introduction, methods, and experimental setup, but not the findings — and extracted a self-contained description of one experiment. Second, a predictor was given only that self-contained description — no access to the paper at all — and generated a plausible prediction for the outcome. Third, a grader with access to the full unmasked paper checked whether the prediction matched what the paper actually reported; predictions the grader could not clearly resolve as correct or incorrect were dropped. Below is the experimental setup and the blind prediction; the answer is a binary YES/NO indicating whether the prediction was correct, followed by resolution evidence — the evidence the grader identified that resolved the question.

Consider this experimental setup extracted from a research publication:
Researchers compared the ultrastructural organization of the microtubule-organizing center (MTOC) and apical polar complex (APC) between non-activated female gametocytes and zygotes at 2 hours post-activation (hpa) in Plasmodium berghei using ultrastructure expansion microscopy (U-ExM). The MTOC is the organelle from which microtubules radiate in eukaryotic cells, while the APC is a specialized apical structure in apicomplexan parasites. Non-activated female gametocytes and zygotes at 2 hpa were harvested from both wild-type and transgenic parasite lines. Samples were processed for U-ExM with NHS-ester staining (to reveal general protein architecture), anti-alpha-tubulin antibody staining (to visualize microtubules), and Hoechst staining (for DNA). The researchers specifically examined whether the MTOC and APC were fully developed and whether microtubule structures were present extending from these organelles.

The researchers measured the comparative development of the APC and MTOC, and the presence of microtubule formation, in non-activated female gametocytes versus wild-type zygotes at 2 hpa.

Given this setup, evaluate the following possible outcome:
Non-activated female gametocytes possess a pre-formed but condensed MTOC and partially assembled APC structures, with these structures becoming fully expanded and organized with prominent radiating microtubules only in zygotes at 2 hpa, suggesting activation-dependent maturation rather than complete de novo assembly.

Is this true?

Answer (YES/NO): NO